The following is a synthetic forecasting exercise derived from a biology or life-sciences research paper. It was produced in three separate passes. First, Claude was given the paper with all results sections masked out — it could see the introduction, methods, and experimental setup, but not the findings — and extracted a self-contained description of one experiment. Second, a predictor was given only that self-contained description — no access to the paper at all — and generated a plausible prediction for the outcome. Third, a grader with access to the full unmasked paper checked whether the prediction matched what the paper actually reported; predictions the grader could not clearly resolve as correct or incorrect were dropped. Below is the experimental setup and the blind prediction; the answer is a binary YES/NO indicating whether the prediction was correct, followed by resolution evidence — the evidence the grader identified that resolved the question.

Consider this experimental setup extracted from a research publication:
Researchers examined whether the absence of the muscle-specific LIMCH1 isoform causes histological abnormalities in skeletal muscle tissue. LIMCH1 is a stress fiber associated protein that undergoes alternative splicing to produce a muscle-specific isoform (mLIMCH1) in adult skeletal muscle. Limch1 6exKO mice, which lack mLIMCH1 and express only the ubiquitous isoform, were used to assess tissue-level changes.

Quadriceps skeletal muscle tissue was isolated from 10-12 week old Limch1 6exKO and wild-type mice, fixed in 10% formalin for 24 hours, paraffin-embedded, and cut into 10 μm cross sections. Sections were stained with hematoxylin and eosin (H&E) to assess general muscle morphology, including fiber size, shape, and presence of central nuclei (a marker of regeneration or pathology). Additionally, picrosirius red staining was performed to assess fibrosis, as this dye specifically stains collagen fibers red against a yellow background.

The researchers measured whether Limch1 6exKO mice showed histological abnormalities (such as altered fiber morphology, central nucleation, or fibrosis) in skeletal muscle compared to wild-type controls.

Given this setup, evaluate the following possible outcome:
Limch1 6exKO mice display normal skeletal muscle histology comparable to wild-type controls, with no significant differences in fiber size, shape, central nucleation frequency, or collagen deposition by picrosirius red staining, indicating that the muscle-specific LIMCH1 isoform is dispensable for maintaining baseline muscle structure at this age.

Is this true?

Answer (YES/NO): YES